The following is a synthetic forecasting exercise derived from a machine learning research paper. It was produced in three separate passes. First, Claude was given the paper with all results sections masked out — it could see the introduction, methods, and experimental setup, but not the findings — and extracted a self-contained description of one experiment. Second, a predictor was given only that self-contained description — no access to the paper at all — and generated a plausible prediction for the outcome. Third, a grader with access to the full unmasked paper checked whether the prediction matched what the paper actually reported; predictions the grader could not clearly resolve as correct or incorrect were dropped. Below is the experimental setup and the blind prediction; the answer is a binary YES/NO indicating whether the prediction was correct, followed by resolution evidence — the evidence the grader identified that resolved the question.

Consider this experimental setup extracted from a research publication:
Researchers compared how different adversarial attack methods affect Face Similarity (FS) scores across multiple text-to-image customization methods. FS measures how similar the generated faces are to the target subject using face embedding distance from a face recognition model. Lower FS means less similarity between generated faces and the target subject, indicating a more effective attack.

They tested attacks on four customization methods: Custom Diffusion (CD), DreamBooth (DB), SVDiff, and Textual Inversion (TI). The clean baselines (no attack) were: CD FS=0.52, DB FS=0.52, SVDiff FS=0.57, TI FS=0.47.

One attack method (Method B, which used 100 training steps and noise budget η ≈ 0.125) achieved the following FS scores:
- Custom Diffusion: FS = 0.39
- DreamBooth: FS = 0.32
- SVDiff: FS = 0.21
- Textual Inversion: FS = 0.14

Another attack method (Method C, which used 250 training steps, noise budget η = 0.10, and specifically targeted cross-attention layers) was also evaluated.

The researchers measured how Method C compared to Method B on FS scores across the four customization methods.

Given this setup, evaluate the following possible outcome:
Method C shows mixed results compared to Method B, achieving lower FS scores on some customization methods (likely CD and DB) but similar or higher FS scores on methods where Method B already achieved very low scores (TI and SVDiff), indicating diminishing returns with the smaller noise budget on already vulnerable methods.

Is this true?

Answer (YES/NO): NO